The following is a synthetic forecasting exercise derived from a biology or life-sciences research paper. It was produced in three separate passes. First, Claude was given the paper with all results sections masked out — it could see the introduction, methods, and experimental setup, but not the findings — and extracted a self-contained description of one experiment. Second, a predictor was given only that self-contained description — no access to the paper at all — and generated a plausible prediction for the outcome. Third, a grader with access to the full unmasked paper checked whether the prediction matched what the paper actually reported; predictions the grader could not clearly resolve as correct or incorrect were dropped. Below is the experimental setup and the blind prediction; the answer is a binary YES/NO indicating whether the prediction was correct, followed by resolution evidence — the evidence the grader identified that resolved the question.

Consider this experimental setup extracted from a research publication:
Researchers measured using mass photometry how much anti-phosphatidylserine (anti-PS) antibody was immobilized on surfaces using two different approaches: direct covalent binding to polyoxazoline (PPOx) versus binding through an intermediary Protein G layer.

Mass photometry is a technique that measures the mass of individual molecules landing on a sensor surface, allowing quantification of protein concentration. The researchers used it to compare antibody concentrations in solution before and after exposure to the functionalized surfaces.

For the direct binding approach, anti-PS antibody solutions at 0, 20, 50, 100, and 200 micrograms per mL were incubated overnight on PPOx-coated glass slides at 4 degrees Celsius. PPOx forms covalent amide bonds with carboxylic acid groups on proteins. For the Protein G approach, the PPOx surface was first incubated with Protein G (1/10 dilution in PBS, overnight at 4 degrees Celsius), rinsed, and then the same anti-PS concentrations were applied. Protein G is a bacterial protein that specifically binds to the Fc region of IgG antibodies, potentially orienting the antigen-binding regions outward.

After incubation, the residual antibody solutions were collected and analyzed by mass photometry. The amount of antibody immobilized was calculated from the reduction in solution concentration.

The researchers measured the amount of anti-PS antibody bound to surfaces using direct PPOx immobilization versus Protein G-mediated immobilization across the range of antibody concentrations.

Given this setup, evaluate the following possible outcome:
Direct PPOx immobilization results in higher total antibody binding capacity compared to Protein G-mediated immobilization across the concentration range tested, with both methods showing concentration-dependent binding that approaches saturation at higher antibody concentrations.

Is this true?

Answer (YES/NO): NO